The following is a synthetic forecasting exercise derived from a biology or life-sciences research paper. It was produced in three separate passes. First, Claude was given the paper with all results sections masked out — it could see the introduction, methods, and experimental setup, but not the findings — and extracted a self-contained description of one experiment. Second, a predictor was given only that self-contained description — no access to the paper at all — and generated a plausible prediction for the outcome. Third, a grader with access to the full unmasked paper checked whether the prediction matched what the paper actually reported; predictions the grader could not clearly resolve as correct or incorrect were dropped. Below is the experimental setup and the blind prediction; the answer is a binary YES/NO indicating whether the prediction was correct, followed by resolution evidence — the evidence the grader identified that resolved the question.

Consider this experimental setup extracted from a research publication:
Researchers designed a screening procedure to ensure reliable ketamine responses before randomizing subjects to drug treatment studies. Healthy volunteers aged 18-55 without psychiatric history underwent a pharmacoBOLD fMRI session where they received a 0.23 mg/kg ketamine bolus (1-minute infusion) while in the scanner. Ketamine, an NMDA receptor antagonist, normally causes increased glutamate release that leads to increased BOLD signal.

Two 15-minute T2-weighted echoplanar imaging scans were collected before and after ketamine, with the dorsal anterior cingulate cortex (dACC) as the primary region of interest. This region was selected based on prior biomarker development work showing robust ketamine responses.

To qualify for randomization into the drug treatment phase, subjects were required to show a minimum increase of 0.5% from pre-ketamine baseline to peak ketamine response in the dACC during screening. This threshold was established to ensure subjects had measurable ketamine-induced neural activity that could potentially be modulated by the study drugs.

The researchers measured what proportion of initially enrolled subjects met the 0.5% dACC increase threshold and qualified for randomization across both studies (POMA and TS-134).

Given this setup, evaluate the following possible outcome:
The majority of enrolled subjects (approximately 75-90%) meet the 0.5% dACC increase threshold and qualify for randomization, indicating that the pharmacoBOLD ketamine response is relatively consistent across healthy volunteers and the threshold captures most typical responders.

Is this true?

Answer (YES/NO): YES